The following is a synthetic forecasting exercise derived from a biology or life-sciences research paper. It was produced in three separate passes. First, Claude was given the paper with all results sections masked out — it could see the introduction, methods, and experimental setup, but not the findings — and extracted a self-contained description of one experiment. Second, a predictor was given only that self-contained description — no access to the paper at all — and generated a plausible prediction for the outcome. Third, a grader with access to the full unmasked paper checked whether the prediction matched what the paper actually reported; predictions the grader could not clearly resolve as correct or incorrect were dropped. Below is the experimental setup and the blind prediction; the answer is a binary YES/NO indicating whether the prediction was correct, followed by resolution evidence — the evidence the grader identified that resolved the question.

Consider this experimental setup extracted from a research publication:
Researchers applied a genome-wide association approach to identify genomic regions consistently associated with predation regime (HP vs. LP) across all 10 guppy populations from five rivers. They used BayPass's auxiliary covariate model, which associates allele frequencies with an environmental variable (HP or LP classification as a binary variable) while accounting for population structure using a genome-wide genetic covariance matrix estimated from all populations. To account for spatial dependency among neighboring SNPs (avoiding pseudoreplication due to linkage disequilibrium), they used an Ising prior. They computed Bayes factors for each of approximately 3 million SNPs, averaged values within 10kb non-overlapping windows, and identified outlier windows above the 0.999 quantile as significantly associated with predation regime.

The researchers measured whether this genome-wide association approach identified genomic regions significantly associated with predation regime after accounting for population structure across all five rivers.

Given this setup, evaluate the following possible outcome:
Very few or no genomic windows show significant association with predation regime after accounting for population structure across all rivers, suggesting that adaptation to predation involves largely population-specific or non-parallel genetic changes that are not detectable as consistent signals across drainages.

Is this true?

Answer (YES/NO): NO